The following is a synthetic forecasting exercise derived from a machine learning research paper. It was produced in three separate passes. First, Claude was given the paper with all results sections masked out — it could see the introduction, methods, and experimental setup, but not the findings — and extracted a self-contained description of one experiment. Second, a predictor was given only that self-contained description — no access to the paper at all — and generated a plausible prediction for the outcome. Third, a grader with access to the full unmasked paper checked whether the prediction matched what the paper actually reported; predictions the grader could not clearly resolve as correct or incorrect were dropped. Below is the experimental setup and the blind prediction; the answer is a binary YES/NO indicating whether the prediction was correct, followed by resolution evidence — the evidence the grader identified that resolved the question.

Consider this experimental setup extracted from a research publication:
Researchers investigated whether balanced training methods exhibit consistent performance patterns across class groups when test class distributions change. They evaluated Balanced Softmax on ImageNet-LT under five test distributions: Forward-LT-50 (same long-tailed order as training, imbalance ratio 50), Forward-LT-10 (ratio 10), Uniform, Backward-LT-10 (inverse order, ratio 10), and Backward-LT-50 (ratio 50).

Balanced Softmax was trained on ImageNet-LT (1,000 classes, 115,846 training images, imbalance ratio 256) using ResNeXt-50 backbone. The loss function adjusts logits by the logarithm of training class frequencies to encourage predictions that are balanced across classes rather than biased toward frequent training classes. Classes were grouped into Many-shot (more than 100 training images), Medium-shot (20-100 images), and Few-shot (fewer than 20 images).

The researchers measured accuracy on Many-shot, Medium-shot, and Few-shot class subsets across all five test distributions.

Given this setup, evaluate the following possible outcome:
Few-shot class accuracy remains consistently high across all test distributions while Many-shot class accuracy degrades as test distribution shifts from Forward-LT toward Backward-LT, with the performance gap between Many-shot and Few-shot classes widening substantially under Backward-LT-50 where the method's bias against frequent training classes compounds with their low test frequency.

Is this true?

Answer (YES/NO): NO